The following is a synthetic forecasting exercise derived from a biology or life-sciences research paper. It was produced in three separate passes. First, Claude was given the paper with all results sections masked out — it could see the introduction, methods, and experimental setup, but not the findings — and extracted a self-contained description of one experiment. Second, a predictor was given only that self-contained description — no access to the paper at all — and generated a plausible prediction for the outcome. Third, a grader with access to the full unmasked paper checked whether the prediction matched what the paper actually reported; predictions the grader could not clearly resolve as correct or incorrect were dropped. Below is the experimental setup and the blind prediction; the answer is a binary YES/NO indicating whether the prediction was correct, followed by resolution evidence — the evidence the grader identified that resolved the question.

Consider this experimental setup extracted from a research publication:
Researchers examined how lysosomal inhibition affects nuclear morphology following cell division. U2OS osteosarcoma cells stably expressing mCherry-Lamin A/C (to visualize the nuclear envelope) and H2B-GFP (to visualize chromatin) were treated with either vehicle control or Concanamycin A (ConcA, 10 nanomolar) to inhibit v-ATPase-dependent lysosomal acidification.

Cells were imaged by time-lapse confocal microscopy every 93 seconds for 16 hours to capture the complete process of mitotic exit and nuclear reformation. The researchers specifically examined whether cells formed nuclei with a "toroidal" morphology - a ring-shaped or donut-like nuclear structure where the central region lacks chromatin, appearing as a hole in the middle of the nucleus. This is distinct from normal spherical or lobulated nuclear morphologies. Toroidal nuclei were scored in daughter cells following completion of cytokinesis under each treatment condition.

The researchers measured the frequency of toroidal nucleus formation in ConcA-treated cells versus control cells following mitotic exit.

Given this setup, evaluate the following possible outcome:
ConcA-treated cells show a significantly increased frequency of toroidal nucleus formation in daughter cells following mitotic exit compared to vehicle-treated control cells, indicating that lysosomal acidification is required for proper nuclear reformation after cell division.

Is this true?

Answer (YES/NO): YES